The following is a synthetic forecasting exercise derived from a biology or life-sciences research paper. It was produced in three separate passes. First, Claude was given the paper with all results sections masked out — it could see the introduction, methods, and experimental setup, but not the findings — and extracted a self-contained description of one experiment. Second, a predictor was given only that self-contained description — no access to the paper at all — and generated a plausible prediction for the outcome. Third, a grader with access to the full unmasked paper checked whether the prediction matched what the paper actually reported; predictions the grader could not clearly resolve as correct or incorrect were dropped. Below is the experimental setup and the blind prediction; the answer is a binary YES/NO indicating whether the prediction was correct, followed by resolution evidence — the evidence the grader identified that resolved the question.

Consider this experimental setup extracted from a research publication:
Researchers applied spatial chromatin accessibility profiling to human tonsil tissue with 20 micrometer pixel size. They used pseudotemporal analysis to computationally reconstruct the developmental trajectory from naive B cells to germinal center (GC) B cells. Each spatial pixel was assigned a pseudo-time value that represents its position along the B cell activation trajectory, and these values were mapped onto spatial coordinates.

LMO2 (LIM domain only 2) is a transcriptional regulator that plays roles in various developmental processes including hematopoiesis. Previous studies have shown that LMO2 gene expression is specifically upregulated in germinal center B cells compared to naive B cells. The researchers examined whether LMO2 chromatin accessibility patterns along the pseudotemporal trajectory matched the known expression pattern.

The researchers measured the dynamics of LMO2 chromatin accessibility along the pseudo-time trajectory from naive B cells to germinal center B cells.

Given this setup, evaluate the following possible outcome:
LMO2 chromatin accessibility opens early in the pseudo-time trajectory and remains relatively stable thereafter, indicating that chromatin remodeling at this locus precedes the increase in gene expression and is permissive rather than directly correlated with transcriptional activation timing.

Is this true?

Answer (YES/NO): NO